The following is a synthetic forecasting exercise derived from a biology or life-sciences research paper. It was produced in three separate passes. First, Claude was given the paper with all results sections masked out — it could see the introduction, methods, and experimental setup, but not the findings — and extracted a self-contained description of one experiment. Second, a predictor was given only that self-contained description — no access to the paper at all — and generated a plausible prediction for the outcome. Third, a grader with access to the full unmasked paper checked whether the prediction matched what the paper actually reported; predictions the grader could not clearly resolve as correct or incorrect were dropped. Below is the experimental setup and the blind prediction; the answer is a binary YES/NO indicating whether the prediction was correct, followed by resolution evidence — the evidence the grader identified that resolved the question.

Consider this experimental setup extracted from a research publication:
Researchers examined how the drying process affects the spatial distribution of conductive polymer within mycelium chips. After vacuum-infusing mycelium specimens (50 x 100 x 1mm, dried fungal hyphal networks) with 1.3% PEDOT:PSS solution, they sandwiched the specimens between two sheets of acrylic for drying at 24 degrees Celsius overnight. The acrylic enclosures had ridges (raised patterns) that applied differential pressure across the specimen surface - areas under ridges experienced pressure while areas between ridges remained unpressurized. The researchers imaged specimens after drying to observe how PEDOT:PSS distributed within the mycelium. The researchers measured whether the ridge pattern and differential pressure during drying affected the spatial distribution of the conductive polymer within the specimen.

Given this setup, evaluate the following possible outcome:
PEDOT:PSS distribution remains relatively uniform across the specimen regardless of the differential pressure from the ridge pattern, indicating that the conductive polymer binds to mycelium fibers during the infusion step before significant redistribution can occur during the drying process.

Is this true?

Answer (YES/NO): NO